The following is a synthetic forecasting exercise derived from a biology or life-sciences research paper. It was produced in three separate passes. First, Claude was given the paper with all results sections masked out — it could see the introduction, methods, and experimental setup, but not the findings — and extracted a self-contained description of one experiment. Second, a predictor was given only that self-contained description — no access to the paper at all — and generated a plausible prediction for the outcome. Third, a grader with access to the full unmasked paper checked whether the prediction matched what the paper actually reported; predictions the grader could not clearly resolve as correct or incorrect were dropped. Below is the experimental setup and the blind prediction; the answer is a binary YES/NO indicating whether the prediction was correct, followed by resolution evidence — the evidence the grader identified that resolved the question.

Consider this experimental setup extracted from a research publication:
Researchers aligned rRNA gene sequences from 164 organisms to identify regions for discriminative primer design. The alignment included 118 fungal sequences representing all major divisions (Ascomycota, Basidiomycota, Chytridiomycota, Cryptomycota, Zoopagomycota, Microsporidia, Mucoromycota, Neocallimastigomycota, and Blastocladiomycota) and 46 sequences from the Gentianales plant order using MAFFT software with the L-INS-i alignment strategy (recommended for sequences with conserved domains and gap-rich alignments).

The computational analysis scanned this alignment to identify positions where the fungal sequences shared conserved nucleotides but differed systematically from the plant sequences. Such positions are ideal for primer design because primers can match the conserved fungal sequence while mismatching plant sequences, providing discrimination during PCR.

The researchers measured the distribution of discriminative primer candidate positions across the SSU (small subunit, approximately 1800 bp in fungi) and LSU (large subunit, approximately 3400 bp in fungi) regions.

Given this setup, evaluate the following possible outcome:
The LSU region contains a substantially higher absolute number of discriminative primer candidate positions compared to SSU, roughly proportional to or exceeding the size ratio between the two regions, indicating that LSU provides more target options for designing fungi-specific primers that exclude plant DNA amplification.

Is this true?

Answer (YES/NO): YES